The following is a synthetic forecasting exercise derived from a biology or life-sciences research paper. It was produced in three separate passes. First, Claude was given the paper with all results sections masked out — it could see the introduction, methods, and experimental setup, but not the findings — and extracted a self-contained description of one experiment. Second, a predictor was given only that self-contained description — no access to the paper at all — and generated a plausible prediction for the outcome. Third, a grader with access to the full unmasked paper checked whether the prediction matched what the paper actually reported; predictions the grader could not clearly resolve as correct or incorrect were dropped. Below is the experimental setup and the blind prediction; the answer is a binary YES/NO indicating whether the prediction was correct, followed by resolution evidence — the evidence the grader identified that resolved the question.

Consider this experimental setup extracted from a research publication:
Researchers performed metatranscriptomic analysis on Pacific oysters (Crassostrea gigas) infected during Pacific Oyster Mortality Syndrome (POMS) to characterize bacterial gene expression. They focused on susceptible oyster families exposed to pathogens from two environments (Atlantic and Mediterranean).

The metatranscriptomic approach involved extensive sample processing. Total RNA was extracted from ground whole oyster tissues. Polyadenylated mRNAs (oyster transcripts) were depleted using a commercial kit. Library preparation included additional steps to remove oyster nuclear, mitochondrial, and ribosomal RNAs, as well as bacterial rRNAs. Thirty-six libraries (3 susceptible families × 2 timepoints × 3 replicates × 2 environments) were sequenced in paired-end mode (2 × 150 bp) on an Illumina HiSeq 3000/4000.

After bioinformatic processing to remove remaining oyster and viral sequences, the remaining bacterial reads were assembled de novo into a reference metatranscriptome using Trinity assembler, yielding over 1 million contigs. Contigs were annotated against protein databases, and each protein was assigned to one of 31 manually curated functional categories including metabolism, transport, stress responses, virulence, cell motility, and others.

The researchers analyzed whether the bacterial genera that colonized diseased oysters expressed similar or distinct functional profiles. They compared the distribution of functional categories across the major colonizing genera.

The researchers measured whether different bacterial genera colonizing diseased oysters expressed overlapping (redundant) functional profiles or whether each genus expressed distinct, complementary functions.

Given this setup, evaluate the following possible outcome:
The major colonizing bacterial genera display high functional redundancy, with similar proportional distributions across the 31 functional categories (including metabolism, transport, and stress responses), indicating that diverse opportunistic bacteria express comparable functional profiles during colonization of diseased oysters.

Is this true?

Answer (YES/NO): NO